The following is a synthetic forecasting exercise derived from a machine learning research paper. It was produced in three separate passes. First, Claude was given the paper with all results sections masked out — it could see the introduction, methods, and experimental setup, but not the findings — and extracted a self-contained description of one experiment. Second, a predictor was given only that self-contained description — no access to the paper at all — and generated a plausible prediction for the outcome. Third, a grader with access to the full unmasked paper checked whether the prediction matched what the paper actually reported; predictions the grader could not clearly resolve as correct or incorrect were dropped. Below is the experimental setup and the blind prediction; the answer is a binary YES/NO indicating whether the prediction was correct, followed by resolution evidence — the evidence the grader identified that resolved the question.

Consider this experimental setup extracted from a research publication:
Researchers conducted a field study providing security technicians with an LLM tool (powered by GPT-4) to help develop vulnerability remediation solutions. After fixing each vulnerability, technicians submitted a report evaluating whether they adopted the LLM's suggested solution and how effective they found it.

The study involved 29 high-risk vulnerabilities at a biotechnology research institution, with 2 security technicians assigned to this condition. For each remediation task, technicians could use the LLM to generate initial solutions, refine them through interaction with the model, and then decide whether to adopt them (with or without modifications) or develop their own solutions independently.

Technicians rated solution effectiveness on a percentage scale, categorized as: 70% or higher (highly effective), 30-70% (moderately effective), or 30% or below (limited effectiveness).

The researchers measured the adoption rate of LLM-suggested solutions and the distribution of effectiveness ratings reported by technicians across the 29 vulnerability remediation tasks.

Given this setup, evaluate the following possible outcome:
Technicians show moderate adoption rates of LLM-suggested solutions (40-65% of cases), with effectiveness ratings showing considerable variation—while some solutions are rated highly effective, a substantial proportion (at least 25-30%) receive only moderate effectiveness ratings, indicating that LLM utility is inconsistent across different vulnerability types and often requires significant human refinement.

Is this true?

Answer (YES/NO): NO